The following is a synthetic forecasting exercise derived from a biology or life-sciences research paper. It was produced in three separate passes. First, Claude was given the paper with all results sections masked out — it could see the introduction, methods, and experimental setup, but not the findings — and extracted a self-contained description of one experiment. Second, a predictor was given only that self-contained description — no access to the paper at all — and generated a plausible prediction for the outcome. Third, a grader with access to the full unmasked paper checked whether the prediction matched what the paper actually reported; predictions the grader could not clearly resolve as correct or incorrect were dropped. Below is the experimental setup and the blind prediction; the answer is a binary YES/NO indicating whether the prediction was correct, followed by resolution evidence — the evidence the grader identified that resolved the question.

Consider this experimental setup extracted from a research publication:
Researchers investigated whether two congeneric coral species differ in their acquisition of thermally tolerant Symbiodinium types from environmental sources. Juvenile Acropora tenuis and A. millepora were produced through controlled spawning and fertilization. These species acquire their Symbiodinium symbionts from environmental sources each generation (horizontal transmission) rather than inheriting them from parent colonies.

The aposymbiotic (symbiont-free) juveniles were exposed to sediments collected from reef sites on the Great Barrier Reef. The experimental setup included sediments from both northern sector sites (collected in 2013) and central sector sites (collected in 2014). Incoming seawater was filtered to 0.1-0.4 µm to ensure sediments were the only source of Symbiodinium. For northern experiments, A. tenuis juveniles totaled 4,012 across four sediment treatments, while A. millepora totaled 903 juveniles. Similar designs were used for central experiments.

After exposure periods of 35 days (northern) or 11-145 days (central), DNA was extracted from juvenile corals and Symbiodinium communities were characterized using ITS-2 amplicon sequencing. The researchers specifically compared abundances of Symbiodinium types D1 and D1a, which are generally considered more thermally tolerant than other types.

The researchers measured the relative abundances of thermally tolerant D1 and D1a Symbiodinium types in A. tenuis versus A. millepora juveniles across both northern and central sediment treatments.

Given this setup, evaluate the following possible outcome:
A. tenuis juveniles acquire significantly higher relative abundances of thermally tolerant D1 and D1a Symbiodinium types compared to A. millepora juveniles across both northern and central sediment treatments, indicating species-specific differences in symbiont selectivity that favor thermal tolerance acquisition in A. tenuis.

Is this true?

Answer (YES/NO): NO